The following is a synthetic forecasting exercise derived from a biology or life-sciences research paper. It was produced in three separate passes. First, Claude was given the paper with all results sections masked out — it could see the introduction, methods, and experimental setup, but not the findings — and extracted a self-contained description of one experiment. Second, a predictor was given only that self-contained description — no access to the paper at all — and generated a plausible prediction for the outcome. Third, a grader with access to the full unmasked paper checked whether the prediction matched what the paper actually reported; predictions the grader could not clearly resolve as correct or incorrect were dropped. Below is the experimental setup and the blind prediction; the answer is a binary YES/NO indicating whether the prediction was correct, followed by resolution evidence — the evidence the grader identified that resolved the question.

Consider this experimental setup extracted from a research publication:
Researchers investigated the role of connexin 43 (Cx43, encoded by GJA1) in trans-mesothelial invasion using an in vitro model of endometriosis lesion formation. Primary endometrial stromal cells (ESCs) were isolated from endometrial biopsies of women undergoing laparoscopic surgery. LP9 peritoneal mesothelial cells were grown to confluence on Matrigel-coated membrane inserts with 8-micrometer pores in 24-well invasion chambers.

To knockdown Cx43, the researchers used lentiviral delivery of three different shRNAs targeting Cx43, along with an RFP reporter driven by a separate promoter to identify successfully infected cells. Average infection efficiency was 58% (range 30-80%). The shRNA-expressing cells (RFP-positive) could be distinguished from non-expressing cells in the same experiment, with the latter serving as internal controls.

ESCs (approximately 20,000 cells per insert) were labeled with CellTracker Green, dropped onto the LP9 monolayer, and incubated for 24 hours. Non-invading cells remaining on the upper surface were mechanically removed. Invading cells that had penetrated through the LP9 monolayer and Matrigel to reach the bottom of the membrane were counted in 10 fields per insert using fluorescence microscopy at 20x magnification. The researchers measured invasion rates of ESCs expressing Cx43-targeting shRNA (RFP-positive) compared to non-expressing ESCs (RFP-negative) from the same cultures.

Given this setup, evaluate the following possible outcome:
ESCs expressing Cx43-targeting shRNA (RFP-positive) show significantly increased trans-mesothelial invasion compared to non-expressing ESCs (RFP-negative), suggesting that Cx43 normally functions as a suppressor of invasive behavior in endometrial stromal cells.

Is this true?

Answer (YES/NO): NO